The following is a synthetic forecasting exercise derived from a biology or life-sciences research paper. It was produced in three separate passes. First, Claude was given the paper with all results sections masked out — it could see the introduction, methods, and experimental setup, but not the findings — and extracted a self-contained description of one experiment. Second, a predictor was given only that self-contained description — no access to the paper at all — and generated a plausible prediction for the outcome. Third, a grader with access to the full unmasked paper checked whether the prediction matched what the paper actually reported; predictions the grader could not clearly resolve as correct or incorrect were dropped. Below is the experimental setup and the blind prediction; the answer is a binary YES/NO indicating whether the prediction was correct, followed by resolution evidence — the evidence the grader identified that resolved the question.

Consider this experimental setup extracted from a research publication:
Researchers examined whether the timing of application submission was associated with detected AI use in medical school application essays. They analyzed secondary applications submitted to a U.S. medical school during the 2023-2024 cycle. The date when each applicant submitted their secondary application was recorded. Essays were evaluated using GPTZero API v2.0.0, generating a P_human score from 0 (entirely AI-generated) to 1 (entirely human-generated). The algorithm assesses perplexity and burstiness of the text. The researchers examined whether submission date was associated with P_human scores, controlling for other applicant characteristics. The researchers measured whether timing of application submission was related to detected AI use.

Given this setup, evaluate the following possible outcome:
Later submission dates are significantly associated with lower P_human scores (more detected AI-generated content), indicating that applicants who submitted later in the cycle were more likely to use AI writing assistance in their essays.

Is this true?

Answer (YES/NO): NO